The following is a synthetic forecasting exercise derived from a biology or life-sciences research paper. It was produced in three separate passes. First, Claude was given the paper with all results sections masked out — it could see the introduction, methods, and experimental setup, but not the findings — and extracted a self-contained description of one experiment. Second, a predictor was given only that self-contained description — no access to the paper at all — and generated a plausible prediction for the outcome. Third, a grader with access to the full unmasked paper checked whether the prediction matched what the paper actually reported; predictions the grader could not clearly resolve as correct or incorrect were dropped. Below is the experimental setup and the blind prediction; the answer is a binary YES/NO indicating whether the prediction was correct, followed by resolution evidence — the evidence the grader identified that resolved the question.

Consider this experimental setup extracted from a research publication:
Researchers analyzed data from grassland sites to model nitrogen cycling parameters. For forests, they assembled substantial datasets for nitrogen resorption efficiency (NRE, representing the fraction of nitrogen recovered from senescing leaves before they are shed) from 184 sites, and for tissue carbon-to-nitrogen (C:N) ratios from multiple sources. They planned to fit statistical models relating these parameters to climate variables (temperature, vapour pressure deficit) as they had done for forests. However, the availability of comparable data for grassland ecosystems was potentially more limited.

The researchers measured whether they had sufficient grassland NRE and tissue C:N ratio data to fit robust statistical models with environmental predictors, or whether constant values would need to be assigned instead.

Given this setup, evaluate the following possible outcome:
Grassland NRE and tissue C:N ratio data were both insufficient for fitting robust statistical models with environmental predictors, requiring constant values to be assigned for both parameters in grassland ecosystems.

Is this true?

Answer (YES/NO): YES